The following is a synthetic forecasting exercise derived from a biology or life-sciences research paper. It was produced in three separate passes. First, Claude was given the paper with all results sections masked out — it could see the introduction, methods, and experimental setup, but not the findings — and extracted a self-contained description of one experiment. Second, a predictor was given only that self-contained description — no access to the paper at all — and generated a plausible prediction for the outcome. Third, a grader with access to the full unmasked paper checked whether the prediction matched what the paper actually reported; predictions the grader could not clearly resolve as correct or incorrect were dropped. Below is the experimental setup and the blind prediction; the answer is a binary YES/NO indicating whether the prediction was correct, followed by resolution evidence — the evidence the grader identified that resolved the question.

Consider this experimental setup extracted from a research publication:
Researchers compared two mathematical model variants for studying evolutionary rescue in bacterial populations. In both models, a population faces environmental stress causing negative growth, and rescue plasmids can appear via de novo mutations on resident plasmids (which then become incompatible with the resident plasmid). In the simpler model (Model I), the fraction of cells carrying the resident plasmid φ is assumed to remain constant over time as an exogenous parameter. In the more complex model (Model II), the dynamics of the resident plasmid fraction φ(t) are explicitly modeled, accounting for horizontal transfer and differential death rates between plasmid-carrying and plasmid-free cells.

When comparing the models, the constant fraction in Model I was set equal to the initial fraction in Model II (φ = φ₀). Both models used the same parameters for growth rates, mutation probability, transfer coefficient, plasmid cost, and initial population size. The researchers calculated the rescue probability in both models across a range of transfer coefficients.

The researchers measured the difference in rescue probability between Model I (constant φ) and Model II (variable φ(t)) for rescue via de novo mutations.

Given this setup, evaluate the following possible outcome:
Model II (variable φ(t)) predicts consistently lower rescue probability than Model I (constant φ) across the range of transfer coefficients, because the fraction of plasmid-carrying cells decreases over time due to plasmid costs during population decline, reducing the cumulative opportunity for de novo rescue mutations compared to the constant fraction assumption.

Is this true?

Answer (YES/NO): NO